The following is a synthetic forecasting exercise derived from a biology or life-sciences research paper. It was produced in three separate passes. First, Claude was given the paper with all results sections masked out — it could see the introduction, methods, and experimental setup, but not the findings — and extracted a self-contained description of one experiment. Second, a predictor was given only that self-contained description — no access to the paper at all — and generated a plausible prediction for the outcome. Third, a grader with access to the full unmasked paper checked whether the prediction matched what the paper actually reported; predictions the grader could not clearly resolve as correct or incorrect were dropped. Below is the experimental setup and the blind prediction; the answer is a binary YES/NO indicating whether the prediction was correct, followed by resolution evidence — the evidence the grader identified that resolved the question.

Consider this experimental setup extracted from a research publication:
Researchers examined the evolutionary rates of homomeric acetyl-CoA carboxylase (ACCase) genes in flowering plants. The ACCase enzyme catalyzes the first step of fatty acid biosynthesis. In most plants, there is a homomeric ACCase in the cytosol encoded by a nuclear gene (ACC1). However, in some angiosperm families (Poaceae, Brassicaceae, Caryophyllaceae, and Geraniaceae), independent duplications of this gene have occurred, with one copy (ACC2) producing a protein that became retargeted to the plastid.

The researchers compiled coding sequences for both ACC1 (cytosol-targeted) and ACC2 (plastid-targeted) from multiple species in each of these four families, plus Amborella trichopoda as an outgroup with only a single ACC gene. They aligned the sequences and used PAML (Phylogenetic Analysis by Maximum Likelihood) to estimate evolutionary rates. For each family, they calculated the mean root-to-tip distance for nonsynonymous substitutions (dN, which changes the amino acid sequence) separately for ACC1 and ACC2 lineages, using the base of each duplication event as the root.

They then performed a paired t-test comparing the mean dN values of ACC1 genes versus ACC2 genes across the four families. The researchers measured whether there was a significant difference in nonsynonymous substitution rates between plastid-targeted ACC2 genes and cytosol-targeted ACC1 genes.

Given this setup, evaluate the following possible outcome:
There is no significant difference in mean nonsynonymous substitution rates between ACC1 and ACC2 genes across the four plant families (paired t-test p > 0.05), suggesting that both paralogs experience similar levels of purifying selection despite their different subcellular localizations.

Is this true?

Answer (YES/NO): NO